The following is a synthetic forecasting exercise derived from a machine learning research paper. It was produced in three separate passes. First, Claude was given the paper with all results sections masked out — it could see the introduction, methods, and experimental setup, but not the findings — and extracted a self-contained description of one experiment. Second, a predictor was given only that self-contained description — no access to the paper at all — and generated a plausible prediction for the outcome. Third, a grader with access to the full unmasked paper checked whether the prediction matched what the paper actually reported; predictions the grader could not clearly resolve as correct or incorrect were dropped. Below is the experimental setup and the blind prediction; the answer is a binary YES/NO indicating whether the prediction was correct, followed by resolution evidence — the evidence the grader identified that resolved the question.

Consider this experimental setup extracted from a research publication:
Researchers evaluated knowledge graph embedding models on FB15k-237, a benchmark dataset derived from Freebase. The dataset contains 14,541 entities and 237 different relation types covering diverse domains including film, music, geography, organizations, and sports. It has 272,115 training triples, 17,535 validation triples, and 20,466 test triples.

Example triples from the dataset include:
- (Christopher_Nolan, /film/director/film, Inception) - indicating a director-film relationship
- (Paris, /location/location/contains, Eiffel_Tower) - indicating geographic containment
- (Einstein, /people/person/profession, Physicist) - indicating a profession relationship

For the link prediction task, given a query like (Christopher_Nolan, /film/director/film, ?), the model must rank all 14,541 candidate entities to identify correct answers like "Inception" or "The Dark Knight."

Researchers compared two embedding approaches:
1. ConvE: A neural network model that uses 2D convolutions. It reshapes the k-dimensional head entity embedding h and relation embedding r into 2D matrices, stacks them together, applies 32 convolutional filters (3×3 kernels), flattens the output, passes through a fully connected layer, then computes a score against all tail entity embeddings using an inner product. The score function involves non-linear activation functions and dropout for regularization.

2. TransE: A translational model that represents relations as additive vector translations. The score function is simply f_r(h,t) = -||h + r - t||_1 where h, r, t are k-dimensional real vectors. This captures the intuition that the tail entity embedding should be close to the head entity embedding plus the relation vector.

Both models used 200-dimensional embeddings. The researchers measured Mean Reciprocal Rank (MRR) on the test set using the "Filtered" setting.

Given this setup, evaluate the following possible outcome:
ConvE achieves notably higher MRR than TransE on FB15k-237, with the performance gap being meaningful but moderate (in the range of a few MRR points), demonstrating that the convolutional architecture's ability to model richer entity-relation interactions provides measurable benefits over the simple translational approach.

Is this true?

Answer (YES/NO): YES